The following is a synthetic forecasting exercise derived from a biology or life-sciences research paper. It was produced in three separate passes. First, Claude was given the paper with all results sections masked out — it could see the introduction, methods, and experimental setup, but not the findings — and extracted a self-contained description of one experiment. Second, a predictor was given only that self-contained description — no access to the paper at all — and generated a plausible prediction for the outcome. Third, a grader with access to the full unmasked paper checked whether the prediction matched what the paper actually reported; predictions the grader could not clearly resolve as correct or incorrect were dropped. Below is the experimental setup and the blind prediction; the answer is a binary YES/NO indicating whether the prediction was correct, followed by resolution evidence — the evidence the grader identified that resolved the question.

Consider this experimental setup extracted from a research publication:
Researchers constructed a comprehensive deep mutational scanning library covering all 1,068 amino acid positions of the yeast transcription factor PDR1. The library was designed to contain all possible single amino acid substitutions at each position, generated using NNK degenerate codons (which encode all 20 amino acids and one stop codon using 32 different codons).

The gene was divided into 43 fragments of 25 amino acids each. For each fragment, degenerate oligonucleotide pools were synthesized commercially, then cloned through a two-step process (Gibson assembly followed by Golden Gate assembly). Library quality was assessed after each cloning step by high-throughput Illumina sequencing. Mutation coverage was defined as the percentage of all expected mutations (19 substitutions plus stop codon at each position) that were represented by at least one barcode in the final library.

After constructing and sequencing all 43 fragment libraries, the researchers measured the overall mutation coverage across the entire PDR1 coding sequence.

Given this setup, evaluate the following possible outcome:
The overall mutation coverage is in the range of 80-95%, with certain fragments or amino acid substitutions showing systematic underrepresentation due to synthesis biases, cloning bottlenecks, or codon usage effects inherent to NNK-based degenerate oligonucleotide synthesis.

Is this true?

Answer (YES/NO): NO